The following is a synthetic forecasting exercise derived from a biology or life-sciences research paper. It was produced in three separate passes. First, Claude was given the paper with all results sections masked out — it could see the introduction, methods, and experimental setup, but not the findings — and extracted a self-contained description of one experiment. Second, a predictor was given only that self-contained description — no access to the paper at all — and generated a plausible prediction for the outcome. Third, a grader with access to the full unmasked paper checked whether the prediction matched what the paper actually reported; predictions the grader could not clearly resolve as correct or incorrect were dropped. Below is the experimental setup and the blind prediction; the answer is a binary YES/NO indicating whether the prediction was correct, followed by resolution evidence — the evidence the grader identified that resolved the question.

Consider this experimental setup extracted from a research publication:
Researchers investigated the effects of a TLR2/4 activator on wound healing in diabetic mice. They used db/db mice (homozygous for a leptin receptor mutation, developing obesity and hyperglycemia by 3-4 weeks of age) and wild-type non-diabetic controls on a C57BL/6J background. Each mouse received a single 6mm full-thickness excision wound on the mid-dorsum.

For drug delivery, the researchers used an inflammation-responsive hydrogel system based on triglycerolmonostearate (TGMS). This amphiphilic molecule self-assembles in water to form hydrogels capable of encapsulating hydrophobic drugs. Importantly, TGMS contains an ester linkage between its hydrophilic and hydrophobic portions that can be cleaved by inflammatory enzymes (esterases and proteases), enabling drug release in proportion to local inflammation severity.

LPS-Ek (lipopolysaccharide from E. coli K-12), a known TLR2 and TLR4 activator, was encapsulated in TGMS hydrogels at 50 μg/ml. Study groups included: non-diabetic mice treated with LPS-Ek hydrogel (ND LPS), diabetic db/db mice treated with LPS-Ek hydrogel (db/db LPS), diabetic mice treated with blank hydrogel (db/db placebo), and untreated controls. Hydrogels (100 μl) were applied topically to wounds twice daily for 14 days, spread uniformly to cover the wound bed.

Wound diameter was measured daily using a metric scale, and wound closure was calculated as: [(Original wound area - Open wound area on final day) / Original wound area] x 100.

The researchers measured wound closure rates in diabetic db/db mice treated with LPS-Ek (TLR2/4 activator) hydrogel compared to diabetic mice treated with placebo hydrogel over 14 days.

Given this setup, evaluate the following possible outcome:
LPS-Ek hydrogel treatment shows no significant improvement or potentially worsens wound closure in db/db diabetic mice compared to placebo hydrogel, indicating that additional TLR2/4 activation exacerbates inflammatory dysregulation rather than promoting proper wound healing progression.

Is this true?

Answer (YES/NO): YES